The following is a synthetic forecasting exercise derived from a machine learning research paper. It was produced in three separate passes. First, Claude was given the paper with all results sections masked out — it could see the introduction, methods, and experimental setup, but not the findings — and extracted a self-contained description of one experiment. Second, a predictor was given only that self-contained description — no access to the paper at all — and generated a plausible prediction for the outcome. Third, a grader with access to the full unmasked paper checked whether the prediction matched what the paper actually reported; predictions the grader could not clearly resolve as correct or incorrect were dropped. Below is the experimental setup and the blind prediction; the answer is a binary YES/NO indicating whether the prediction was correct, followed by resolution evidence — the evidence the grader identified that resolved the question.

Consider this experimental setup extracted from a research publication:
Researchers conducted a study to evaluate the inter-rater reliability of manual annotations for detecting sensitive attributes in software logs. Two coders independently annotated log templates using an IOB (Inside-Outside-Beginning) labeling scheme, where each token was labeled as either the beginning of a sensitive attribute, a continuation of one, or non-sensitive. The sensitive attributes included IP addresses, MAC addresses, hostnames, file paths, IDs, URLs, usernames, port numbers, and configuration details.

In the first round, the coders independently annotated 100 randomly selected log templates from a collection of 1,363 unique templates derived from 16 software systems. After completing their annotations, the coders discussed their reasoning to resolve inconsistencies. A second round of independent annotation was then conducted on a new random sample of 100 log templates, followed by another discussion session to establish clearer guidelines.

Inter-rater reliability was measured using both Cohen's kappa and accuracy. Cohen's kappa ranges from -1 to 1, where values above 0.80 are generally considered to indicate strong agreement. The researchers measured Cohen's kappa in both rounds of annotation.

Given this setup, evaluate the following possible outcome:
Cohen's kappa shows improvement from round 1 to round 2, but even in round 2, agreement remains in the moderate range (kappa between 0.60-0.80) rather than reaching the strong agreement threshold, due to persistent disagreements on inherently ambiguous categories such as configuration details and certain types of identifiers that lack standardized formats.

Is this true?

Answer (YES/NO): NO